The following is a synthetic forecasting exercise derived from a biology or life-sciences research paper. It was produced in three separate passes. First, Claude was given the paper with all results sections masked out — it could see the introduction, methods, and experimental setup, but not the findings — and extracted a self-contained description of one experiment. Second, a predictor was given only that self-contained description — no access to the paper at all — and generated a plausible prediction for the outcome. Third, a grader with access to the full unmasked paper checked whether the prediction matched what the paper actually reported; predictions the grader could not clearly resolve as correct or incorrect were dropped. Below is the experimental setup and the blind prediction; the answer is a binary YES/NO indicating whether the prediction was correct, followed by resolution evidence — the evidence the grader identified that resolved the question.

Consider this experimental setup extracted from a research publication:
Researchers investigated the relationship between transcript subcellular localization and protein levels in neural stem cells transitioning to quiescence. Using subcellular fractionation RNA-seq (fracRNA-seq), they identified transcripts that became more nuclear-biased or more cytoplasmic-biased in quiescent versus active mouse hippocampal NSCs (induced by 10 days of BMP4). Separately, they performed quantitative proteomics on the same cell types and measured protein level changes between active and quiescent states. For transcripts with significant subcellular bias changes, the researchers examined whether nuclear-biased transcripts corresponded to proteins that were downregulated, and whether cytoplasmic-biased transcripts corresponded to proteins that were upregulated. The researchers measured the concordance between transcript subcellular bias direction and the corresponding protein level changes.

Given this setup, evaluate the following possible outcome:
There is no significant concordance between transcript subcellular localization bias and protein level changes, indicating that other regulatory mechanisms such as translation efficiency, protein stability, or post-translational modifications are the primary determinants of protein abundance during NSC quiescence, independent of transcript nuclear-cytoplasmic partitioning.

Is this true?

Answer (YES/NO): NO